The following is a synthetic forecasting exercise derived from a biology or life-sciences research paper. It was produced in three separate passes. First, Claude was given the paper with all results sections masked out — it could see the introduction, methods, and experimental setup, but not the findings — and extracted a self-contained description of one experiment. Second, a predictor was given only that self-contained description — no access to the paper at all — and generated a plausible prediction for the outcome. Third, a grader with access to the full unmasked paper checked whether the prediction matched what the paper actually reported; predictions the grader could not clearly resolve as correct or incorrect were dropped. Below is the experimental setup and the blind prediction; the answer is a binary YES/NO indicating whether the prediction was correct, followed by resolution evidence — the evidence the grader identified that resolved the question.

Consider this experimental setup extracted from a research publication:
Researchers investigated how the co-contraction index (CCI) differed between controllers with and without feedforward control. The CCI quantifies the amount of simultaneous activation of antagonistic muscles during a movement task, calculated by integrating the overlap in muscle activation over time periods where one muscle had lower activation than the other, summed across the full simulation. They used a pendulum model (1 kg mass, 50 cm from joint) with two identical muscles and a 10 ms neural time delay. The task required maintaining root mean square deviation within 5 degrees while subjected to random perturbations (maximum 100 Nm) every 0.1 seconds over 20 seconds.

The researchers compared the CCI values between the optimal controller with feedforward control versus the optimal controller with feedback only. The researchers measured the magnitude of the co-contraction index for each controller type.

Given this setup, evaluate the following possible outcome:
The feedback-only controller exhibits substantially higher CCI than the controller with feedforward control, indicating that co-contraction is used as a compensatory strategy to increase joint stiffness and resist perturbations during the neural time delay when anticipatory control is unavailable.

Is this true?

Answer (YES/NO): NO